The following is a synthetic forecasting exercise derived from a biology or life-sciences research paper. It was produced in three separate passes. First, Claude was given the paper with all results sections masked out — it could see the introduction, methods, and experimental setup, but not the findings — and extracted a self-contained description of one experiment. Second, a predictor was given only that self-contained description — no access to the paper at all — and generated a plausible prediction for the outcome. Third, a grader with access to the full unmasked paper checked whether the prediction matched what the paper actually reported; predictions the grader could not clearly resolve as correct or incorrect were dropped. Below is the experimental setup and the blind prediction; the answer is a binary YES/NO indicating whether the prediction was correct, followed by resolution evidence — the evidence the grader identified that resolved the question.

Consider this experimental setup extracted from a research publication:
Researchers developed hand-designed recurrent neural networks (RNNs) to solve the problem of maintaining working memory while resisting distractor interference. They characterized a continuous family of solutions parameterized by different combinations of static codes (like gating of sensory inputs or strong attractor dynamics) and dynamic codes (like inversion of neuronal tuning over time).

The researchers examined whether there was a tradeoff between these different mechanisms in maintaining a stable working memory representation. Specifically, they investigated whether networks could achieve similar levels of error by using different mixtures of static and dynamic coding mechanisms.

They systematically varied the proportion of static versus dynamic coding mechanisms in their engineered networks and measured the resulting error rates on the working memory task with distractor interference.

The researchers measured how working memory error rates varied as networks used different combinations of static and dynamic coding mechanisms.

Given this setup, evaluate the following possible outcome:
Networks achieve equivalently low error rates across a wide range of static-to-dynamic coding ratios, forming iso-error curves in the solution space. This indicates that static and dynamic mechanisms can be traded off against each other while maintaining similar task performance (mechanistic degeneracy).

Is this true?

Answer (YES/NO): YES